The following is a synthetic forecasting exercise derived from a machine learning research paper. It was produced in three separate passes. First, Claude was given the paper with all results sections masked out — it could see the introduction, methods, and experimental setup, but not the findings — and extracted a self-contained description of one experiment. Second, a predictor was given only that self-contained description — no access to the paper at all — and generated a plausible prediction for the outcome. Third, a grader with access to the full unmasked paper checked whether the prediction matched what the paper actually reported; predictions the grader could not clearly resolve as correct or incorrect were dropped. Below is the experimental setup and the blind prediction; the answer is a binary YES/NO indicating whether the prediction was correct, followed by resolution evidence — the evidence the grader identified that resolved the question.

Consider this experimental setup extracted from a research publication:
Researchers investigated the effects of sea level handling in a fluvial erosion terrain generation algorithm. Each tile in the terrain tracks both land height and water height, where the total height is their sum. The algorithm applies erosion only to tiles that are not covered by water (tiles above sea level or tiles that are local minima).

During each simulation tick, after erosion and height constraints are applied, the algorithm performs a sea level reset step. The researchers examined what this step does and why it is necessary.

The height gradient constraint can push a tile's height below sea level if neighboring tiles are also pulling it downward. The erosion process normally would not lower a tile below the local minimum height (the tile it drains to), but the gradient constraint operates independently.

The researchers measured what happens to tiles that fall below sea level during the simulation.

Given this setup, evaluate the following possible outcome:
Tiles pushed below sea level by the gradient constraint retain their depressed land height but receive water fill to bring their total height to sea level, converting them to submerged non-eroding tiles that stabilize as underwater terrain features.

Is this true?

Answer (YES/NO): YES